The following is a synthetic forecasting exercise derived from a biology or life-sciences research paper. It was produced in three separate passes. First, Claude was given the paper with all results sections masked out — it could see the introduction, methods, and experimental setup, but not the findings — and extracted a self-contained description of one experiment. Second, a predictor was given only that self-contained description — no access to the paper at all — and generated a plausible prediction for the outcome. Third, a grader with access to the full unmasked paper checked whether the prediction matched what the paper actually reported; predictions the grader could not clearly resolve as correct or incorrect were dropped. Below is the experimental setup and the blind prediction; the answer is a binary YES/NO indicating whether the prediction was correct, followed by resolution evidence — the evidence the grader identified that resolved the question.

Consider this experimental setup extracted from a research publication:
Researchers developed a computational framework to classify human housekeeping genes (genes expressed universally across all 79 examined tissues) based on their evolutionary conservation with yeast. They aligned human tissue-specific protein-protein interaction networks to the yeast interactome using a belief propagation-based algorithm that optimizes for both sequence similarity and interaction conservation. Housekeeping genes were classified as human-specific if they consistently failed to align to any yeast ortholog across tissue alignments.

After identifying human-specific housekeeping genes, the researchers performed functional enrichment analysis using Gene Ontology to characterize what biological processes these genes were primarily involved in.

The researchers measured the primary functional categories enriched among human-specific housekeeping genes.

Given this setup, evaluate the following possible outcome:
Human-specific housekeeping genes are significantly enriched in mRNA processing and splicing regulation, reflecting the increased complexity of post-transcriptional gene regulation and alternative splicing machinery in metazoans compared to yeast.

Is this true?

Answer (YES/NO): NO